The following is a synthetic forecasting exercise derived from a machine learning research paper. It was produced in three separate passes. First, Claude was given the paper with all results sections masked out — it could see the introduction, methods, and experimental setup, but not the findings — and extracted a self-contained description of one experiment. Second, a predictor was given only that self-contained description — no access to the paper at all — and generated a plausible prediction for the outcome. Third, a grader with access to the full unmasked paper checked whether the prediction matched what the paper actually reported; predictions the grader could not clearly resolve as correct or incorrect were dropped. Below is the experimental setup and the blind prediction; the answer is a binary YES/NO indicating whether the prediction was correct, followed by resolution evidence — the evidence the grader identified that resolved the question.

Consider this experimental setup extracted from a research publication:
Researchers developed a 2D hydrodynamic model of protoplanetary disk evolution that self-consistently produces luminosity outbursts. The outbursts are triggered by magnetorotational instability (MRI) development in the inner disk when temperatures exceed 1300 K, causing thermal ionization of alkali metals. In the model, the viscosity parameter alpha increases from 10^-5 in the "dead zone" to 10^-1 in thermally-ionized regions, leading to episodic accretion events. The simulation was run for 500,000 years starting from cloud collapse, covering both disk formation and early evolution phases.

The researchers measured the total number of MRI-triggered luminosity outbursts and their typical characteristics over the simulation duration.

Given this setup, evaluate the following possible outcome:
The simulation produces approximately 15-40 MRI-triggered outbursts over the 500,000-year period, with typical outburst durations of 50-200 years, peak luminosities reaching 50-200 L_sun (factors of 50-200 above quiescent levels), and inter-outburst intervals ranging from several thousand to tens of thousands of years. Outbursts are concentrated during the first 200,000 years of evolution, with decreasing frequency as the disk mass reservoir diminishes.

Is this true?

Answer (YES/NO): NO